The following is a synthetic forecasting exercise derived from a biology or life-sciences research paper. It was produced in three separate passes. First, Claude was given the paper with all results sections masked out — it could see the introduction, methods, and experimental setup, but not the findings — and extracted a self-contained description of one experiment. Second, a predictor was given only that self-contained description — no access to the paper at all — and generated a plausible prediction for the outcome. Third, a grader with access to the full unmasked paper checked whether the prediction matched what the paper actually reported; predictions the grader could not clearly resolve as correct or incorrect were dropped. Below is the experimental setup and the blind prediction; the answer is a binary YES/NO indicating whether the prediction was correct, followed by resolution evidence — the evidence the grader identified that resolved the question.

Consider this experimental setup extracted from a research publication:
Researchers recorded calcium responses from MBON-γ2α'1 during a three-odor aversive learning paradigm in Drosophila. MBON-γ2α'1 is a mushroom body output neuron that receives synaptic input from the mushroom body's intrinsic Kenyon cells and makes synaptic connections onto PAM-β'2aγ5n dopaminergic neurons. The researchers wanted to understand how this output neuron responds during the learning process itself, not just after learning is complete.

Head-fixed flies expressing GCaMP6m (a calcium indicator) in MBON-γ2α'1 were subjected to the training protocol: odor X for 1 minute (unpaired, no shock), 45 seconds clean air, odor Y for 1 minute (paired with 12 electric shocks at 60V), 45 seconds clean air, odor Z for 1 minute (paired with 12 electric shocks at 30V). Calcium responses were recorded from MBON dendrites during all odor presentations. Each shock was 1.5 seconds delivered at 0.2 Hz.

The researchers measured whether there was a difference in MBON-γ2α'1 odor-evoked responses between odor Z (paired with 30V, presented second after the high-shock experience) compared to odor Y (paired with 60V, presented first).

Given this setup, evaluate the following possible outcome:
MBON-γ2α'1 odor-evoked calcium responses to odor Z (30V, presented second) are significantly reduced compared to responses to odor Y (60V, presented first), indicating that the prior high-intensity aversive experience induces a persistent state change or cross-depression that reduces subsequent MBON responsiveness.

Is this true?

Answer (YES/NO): NO